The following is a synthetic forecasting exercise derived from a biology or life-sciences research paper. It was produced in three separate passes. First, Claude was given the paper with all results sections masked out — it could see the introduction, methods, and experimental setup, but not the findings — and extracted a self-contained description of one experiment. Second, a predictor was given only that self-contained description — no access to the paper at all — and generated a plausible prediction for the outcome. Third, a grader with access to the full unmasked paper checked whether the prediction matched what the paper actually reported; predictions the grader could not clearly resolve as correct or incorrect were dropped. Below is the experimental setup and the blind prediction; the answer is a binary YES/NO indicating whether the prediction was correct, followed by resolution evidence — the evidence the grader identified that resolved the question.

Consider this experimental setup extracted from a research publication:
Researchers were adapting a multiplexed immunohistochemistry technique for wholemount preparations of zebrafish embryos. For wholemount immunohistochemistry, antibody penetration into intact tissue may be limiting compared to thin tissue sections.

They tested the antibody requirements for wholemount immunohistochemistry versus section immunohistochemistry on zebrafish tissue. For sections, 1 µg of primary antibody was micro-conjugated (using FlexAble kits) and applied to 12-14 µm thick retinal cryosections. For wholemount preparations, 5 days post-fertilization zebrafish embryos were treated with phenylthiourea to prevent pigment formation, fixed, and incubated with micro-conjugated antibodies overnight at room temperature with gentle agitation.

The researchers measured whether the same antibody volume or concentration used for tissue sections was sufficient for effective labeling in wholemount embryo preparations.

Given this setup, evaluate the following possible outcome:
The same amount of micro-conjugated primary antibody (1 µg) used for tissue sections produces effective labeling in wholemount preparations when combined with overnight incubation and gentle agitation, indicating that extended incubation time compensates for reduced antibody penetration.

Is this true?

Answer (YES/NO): NO